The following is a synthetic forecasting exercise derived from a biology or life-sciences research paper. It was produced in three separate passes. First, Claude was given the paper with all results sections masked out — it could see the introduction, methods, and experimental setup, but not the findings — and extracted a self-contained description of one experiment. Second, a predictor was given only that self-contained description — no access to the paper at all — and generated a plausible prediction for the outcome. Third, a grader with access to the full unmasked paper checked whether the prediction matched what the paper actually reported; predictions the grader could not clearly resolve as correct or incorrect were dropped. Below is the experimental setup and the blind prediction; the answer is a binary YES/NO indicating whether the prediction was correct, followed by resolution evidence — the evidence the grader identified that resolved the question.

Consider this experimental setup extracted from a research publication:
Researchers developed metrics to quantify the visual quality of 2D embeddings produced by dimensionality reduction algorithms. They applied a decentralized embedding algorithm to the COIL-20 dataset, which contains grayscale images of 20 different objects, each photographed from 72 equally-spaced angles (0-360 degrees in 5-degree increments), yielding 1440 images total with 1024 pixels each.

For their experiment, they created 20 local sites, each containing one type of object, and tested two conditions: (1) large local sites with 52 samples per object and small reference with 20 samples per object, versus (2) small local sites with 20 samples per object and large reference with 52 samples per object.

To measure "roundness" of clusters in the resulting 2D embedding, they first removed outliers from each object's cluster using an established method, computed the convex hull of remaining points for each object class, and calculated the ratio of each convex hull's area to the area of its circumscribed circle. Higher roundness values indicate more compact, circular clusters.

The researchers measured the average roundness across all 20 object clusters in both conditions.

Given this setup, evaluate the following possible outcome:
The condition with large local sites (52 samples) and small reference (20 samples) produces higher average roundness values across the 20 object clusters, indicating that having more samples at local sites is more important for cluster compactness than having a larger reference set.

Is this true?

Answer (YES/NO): YES